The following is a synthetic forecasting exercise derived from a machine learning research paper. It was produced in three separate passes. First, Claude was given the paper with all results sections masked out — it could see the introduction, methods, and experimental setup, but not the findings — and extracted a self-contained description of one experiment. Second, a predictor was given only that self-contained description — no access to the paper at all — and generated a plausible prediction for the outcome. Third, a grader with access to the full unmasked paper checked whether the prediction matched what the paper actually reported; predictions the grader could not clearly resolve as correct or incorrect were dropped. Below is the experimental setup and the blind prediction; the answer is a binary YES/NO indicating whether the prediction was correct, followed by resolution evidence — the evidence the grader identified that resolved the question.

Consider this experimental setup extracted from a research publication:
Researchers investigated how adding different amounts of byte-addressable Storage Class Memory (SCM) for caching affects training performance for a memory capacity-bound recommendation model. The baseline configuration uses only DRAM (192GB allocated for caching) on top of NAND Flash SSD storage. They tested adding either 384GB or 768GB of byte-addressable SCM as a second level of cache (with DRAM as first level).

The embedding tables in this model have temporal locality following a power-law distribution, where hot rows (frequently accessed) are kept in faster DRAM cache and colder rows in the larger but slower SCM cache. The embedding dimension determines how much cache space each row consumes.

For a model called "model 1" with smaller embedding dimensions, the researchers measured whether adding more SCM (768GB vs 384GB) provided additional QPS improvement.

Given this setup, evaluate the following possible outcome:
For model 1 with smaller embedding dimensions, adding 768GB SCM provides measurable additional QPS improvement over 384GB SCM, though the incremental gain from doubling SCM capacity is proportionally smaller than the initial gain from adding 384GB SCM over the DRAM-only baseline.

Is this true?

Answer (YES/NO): NO